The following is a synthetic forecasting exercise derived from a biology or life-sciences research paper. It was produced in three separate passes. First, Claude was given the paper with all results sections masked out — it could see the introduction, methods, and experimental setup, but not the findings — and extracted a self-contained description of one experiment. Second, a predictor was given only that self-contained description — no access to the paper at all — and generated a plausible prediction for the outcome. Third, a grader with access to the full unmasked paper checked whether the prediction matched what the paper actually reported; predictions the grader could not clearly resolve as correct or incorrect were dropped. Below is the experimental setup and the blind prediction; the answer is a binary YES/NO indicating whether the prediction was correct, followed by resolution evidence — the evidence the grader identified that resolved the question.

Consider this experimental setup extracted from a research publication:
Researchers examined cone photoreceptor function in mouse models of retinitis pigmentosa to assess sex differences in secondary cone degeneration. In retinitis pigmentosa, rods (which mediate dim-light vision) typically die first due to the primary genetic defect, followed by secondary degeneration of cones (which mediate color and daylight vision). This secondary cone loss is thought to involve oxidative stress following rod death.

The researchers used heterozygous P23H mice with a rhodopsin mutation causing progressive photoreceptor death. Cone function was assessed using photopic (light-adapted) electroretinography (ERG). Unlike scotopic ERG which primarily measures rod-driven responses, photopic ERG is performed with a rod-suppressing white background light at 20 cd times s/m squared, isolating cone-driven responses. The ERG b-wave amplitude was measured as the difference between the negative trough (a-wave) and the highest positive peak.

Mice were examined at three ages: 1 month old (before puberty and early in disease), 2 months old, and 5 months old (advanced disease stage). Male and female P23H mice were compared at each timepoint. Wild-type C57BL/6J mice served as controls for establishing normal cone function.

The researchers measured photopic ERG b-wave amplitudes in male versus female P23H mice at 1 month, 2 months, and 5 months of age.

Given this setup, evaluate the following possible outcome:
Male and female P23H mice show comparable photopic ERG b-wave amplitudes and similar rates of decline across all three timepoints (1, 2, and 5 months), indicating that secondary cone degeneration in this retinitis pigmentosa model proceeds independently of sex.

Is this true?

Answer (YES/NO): NO